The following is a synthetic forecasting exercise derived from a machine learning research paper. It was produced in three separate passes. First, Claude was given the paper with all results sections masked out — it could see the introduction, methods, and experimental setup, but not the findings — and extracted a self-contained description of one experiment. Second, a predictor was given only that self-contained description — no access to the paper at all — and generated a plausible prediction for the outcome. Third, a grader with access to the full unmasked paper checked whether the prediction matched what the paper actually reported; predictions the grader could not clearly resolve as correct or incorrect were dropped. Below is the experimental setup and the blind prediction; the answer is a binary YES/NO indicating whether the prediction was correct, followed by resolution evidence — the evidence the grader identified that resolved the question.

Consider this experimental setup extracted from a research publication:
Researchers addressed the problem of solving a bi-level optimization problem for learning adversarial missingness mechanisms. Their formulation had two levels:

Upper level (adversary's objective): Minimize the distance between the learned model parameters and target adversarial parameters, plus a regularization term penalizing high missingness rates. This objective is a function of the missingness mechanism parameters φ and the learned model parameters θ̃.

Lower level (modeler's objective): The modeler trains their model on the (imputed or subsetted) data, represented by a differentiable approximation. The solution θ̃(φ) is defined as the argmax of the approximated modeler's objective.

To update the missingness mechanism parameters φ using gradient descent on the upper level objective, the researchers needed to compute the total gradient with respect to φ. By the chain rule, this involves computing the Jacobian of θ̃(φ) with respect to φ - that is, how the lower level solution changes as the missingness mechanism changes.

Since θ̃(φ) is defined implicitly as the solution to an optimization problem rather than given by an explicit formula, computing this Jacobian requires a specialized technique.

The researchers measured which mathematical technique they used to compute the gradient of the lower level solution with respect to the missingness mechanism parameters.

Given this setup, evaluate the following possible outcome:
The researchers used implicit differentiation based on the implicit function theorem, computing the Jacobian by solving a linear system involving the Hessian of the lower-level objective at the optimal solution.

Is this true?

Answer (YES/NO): YES